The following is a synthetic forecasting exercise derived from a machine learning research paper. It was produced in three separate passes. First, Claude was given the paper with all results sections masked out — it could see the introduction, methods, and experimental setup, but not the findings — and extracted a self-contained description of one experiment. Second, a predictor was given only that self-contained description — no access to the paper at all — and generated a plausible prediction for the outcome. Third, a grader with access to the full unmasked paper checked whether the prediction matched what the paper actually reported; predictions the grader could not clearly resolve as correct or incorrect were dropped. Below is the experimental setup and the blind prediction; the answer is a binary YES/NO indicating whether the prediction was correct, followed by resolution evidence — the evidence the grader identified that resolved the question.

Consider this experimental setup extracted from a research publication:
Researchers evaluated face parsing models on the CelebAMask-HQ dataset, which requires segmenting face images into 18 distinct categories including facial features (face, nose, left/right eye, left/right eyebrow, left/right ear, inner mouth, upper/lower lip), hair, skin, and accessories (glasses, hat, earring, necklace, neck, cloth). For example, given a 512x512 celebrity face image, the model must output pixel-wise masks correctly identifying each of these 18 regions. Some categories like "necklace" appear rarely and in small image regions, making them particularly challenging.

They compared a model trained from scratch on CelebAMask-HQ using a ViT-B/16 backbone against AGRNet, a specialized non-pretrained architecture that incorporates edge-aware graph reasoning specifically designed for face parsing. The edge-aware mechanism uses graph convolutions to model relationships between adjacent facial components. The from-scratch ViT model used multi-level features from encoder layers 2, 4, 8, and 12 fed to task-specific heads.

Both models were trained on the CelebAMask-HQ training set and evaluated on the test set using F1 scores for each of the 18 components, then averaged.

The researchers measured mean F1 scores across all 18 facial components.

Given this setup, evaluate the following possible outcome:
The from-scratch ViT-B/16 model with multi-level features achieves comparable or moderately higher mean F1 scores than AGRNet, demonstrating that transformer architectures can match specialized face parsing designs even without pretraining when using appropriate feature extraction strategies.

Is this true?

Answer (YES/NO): NO